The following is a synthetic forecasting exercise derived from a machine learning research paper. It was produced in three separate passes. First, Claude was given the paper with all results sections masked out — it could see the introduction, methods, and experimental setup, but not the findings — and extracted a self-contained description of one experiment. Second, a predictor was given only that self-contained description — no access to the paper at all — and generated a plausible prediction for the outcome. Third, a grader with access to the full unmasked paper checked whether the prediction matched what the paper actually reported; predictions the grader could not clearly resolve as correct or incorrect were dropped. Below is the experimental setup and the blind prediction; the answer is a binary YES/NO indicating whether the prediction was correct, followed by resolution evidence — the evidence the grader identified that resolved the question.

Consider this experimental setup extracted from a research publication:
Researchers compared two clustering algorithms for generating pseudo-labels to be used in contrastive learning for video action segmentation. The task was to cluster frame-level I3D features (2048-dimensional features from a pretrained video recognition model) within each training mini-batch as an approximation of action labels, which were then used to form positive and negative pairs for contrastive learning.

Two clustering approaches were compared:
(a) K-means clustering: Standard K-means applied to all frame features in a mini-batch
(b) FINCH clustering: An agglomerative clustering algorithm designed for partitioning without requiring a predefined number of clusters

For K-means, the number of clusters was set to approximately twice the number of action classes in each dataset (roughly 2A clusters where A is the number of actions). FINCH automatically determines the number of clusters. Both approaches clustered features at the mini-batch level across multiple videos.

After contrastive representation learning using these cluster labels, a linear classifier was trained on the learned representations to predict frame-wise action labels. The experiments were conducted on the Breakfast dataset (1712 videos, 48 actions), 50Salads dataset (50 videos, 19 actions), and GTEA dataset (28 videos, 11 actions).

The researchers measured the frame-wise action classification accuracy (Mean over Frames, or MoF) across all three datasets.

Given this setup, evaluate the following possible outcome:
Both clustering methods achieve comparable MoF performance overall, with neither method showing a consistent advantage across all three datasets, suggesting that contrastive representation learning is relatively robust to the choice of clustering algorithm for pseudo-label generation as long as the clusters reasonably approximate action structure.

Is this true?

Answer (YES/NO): NO